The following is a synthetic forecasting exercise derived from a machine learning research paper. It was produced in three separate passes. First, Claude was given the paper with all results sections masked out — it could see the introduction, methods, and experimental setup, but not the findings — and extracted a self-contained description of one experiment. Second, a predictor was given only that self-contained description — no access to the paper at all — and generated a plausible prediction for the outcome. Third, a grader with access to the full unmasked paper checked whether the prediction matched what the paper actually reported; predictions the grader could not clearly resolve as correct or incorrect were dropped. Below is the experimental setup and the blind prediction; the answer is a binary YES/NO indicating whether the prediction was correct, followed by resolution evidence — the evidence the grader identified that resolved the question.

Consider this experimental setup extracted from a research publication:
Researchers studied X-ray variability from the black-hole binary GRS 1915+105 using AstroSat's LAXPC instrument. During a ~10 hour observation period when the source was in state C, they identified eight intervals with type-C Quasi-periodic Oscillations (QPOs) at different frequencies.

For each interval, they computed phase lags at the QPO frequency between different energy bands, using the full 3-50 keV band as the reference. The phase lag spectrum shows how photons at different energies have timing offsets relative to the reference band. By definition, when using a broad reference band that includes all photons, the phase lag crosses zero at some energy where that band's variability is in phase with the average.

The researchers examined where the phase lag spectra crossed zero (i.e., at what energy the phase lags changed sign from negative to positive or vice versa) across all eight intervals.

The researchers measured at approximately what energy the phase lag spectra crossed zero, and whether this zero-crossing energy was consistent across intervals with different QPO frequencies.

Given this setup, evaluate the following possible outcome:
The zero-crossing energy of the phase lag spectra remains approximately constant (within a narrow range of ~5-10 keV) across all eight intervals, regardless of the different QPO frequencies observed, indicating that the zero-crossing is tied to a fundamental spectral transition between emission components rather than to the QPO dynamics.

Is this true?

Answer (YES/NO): NO